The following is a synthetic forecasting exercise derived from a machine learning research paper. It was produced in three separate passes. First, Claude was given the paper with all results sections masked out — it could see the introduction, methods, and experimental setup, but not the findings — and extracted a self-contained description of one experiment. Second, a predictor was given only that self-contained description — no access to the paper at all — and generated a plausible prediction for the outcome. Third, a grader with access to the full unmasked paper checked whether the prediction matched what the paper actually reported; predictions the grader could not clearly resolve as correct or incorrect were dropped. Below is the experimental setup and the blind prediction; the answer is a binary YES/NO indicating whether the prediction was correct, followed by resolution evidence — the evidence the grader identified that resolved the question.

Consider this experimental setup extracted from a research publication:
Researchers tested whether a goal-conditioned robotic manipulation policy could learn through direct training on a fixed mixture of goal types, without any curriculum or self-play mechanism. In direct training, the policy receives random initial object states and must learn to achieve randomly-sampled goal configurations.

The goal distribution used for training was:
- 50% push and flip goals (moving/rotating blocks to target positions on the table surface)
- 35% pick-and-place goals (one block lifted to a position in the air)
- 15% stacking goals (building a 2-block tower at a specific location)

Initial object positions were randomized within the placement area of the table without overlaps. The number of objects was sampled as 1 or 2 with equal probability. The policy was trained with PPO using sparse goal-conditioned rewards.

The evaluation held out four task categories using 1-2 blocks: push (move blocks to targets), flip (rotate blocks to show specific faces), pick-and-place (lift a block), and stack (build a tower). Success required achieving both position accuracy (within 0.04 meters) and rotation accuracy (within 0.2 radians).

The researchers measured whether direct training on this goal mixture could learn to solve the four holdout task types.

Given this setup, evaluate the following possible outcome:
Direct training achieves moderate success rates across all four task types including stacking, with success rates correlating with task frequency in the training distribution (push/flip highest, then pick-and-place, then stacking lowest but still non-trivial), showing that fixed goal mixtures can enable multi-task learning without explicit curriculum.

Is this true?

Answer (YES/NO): NO